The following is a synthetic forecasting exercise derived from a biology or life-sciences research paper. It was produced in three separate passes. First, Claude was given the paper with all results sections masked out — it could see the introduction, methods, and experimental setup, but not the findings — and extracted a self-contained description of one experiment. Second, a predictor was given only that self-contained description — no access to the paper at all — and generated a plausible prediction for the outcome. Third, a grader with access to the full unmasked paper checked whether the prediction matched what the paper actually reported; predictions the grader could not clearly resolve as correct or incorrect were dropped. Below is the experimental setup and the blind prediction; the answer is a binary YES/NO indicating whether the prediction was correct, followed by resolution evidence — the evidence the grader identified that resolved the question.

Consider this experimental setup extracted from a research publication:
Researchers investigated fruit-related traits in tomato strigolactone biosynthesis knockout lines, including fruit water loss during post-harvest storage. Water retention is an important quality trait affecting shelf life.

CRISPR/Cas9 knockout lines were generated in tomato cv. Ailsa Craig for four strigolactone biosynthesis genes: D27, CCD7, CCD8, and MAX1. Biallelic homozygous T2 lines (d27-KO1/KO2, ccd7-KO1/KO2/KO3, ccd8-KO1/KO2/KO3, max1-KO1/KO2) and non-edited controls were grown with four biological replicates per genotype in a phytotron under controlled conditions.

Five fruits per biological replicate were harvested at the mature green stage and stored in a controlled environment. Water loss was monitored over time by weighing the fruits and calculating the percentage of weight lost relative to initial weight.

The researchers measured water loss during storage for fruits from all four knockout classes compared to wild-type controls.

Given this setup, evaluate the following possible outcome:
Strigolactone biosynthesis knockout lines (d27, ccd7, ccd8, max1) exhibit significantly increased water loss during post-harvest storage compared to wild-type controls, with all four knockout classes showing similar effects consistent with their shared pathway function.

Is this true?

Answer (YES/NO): NO